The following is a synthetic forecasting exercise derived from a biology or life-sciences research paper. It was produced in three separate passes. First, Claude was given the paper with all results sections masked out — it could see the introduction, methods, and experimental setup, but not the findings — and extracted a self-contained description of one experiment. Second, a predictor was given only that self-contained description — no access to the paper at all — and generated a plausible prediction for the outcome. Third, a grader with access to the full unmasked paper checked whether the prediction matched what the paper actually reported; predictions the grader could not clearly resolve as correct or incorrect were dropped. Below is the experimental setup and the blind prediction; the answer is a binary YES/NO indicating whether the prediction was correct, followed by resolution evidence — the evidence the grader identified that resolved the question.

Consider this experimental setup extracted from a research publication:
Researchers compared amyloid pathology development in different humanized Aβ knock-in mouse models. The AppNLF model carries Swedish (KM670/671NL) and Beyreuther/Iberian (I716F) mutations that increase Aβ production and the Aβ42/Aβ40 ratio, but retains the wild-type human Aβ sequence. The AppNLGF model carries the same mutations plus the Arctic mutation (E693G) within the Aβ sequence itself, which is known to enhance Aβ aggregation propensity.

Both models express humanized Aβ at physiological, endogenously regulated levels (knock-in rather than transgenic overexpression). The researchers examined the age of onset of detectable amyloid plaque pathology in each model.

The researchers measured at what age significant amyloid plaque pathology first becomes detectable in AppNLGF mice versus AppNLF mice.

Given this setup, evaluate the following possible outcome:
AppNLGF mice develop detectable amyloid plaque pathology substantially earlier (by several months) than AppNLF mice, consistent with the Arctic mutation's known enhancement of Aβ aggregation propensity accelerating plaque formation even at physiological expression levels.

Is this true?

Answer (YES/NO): YES